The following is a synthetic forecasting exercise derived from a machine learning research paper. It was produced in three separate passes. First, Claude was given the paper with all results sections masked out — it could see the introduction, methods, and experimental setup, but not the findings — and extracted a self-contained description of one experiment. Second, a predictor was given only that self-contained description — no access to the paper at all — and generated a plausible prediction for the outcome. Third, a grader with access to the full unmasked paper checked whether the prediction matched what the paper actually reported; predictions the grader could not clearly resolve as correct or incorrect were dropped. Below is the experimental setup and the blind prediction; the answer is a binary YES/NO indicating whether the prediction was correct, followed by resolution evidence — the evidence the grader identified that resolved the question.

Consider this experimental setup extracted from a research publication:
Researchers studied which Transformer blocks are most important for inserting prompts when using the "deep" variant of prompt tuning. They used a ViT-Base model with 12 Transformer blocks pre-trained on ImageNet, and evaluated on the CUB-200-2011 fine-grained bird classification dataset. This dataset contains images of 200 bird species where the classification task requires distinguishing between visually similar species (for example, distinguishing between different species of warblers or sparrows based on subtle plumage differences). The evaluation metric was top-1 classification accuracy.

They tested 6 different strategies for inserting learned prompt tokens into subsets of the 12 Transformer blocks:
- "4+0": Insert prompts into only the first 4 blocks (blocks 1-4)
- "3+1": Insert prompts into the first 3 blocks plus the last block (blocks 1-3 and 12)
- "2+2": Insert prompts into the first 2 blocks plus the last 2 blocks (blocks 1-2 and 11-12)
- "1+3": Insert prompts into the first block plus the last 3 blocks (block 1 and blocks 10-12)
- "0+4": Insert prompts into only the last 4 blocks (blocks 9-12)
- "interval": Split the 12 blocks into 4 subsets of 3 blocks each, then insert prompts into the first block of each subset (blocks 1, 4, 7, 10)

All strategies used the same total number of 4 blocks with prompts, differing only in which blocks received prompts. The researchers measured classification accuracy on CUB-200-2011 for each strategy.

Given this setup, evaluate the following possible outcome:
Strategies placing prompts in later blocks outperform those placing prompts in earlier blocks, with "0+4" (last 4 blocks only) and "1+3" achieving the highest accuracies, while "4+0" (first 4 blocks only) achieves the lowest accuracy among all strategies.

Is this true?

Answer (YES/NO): NO